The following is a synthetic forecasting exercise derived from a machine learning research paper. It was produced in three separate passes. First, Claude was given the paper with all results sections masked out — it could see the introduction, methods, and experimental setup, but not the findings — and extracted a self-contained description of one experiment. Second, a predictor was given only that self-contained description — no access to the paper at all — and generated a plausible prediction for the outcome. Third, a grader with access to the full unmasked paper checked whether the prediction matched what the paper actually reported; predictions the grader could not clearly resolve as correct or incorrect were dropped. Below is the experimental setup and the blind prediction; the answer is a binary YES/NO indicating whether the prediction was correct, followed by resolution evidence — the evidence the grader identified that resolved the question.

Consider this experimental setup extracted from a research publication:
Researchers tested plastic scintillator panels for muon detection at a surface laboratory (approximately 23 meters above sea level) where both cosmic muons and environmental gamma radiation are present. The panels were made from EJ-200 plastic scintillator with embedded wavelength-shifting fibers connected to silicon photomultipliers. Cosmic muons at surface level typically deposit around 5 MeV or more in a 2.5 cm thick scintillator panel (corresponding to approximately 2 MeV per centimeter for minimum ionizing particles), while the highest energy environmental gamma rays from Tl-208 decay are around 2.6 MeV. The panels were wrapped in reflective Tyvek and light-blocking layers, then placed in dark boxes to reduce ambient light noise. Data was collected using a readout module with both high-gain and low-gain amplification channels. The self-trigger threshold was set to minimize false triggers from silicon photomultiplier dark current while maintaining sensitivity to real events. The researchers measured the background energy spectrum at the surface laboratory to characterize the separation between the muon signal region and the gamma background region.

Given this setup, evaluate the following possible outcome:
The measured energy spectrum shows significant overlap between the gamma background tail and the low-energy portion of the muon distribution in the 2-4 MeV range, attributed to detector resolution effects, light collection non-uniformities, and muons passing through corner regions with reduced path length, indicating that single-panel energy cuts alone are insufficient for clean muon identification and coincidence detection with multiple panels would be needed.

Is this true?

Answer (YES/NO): NO